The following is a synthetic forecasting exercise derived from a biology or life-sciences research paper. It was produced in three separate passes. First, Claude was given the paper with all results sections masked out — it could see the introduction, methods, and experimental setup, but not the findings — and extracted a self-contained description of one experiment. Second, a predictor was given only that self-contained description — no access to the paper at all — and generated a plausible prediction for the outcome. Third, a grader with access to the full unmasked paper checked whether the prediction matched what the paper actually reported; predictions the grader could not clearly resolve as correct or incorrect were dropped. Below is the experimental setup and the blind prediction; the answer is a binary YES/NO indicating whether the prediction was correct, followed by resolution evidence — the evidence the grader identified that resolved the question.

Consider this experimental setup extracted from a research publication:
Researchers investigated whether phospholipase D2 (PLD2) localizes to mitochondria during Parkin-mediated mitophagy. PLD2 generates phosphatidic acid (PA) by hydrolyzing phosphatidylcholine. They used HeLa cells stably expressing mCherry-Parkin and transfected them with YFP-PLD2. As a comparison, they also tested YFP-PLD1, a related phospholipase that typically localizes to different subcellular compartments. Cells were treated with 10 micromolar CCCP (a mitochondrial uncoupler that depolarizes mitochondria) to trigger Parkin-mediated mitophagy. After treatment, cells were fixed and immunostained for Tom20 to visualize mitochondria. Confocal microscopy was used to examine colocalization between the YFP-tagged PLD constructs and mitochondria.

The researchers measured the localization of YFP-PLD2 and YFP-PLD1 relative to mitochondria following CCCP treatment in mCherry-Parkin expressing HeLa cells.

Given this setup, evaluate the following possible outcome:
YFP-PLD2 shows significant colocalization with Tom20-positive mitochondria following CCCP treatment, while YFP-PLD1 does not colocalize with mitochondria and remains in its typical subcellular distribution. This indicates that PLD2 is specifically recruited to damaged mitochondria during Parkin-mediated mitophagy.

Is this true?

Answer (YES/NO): YES